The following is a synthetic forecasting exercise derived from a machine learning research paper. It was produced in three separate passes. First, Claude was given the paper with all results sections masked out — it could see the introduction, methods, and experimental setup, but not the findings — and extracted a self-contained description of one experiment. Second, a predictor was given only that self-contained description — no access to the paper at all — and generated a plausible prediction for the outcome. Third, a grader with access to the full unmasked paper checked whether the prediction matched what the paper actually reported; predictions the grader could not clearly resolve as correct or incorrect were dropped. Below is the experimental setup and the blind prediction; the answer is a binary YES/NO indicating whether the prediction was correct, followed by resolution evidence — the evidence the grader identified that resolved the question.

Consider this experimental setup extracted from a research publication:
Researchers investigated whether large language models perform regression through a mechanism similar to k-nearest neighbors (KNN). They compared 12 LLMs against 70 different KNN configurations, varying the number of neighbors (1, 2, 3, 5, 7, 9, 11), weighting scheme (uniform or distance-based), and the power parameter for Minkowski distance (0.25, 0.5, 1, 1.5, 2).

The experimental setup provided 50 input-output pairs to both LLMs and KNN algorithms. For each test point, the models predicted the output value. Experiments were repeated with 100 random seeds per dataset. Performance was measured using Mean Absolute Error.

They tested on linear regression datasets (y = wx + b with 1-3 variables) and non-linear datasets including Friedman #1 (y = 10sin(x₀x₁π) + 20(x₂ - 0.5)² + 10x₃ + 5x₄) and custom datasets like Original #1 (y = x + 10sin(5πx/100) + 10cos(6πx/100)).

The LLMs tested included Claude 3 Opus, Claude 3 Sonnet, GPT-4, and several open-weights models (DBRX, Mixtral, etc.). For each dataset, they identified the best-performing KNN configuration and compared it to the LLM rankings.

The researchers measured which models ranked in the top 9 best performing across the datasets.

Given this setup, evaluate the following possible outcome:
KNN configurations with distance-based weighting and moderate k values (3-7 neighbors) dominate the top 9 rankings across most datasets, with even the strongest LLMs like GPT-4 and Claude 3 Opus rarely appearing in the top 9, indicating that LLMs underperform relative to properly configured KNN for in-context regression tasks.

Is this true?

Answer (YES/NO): NO